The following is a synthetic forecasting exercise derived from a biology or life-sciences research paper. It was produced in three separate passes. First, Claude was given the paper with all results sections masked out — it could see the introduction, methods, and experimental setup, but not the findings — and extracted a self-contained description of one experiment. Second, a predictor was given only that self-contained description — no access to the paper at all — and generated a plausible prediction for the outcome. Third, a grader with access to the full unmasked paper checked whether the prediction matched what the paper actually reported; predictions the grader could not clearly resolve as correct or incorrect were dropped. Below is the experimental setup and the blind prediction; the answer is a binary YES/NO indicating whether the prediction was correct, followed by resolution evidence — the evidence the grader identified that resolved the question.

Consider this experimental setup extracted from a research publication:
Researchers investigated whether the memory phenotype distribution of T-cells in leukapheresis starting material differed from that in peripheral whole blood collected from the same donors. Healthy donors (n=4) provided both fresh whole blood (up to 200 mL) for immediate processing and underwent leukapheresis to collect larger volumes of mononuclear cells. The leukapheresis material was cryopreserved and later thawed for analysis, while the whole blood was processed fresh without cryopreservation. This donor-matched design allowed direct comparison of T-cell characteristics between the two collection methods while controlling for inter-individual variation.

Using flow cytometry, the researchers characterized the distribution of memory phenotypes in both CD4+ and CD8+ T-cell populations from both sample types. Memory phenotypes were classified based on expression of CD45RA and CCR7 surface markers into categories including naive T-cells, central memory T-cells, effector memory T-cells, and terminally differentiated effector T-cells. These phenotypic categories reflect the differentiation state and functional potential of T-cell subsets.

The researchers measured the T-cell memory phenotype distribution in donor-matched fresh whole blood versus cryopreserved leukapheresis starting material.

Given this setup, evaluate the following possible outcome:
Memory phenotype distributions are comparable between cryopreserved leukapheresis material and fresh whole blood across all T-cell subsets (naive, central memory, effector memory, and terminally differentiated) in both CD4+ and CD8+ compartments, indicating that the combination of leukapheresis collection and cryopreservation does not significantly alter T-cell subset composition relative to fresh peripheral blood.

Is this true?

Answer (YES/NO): NO